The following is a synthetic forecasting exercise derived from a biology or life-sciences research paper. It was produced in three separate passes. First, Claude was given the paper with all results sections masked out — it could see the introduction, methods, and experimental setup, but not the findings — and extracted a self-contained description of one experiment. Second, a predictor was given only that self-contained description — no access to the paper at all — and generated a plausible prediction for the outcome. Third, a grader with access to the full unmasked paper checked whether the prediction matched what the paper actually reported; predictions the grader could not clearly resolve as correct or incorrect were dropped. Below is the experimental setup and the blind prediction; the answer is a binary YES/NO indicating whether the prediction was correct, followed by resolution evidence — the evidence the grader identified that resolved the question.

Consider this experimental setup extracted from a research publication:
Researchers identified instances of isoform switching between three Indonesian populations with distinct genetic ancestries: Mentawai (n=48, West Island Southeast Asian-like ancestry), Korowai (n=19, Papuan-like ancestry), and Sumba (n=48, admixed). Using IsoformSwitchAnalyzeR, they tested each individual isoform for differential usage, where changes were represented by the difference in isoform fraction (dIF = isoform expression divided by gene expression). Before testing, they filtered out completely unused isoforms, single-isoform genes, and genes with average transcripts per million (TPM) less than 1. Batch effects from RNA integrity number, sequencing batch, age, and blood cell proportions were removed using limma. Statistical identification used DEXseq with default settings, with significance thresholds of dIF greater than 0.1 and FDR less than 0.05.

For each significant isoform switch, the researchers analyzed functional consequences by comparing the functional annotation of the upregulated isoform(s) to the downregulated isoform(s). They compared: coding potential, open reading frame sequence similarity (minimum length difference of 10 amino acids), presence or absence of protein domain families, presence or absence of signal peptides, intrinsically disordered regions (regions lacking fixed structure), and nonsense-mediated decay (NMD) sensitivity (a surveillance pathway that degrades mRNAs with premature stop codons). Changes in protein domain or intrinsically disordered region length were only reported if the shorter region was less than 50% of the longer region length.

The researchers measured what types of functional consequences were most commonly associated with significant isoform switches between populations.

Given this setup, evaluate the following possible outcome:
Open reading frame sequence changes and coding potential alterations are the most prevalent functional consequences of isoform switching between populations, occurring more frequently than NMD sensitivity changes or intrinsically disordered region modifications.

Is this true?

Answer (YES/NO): NO